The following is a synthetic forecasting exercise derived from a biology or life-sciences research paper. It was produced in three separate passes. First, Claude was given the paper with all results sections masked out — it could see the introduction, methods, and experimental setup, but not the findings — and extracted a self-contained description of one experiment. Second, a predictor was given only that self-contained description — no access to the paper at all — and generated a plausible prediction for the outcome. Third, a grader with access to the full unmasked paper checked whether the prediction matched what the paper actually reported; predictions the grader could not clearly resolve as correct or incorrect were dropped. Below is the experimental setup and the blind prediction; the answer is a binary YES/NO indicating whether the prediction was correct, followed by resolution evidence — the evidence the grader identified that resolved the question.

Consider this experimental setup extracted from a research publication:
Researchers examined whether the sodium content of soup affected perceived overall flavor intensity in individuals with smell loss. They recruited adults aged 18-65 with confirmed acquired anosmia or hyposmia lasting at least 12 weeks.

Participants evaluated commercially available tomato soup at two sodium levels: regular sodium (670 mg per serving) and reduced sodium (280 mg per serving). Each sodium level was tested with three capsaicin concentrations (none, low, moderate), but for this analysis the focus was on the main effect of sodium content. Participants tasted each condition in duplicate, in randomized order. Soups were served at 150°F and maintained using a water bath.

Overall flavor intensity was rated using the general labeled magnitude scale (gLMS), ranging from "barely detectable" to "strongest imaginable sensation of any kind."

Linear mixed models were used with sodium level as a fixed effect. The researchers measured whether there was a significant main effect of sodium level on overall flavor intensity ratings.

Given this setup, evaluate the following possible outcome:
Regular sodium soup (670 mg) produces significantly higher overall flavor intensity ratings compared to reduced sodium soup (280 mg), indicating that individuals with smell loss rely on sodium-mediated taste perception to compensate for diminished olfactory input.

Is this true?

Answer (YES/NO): YES